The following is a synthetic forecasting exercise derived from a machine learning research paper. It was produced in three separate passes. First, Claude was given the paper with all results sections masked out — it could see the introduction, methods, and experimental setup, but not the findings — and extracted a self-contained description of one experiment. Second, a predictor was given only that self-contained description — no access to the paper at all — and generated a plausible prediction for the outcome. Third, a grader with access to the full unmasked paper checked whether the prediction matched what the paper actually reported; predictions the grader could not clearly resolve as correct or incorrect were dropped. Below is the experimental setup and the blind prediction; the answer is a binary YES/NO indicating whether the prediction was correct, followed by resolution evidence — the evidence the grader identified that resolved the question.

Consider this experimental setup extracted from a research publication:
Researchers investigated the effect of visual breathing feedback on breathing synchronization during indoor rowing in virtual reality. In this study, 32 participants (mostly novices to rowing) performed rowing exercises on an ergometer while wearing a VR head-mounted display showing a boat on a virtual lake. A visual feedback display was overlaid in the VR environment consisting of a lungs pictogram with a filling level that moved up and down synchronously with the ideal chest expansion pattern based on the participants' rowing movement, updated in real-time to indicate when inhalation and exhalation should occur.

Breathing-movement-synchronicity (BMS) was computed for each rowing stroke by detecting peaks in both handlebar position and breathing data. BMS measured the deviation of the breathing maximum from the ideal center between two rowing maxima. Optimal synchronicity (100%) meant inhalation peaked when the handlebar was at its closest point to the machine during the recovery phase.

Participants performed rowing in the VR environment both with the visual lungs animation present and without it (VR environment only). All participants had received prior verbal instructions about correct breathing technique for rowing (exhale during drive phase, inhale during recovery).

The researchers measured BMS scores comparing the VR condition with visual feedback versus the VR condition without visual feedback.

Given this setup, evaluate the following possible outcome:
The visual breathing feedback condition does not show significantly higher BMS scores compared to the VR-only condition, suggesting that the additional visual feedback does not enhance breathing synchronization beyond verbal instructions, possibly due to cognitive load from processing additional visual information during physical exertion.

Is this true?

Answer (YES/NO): YES